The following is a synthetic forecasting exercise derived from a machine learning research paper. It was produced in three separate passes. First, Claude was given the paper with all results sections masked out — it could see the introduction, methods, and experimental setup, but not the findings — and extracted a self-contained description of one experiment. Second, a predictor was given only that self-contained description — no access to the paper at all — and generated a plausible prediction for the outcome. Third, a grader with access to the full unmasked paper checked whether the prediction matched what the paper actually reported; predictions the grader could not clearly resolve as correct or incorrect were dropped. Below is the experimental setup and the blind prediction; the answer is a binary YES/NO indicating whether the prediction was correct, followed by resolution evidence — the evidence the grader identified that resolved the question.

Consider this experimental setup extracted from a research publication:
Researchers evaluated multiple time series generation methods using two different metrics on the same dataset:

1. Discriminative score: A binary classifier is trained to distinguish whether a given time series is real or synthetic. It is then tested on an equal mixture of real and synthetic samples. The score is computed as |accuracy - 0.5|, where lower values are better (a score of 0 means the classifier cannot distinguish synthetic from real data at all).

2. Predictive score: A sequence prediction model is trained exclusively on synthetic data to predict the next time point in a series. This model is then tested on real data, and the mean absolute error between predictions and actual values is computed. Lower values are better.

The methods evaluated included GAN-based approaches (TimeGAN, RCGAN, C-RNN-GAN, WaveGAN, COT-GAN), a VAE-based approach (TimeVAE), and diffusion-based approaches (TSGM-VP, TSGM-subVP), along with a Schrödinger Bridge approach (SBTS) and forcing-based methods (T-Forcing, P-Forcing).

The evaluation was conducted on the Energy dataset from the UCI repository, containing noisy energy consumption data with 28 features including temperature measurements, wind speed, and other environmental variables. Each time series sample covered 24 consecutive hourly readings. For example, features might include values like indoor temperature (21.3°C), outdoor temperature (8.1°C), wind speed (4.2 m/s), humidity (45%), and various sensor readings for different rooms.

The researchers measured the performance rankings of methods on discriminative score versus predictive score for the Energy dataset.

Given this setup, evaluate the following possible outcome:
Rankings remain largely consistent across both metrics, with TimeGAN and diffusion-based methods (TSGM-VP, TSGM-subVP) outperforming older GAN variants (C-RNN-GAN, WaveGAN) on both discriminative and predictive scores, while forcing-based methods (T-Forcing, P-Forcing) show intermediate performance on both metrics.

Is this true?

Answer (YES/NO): NO